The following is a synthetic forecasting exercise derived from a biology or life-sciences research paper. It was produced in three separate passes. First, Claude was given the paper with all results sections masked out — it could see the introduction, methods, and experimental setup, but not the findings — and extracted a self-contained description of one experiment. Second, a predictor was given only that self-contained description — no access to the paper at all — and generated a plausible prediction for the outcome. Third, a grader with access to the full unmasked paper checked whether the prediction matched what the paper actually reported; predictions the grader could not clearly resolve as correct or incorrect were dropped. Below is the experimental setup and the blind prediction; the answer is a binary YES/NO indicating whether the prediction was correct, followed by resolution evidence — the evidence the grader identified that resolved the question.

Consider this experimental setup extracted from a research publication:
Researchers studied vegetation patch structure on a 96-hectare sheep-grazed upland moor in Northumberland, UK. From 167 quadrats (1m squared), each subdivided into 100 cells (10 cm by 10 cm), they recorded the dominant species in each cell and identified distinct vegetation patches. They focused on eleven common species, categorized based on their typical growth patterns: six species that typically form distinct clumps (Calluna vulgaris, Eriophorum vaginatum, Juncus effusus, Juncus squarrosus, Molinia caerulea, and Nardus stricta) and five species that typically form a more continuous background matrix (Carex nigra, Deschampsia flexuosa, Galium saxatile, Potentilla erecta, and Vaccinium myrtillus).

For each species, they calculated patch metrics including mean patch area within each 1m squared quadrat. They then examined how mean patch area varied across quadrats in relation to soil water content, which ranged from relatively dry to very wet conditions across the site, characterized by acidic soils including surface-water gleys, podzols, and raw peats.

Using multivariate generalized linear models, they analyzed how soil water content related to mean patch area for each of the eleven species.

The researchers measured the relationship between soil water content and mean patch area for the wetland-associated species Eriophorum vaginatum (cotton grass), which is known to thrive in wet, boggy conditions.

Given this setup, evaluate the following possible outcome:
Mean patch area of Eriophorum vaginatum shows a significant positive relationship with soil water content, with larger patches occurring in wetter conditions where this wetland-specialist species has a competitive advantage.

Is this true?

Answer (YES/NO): YES